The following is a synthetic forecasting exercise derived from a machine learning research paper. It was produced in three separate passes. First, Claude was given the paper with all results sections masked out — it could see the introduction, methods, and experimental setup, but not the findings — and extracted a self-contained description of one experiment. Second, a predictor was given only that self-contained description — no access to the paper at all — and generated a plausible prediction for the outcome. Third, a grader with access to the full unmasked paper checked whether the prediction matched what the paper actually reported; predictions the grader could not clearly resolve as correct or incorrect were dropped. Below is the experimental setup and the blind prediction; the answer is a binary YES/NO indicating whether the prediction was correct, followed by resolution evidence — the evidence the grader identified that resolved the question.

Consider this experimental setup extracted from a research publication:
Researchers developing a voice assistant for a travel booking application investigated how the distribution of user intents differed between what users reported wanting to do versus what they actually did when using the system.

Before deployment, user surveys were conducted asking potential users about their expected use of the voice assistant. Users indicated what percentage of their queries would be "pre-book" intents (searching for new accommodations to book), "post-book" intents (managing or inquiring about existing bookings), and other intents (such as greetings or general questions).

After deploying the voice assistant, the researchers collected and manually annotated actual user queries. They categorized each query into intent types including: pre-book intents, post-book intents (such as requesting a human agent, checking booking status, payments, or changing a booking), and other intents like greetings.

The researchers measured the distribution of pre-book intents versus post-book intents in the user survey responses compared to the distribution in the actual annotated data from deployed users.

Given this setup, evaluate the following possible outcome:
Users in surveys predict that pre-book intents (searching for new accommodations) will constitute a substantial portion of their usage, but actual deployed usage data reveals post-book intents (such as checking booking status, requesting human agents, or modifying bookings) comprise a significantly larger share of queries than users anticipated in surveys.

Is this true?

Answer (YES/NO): NO